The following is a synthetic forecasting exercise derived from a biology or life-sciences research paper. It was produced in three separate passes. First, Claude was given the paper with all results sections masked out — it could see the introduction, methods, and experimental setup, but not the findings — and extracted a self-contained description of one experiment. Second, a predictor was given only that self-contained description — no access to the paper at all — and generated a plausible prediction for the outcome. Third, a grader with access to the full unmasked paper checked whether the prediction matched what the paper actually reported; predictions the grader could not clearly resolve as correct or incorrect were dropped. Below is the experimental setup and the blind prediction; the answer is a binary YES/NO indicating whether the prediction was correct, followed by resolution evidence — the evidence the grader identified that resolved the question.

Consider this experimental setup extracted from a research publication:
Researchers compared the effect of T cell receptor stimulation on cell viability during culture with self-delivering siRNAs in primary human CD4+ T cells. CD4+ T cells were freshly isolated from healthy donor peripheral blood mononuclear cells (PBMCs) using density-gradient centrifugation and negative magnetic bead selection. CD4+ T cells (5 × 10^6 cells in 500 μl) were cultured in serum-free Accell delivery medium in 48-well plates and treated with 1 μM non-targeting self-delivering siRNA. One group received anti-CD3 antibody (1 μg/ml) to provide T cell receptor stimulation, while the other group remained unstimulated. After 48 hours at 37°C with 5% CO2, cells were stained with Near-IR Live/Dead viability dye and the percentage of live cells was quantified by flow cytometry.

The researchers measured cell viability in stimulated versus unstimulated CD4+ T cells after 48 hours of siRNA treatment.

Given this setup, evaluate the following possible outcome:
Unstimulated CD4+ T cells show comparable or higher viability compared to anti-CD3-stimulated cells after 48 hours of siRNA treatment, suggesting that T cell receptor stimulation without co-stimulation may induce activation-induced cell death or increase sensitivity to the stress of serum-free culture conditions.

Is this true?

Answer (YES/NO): YES